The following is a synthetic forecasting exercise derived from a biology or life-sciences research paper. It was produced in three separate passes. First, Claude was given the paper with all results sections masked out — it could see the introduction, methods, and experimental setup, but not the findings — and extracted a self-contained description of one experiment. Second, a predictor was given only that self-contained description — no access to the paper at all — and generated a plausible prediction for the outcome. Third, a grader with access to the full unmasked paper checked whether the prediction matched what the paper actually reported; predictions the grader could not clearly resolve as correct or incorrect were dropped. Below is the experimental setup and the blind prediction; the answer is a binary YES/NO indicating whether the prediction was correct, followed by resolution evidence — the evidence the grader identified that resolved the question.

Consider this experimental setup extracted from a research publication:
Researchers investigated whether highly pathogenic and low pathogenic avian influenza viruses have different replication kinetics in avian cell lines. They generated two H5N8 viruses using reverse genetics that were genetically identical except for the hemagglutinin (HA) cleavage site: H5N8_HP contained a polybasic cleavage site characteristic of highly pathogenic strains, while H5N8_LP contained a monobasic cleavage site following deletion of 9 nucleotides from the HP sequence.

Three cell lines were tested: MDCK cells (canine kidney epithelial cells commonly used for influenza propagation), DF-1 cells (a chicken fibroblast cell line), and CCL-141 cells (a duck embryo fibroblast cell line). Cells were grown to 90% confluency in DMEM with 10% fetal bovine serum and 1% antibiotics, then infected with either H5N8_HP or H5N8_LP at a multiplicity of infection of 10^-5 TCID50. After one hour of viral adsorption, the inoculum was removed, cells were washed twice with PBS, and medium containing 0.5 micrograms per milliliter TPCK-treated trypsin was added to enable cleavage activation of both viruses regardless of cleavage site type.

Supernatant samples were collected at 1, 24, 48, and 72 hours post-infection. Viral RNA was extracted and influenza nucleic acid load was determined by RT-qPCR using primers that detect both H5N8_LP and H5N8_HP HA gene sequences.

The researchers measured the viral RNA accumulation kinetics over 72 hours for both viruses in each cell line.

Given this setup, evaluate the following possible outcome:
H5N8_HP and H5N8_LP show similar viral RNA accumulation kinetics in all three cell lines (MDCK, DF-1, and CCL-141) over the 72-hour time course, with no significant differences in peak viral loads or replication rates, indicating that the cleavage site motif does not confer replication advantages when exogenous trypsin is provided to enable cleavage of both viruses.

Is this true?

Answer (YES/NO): YES